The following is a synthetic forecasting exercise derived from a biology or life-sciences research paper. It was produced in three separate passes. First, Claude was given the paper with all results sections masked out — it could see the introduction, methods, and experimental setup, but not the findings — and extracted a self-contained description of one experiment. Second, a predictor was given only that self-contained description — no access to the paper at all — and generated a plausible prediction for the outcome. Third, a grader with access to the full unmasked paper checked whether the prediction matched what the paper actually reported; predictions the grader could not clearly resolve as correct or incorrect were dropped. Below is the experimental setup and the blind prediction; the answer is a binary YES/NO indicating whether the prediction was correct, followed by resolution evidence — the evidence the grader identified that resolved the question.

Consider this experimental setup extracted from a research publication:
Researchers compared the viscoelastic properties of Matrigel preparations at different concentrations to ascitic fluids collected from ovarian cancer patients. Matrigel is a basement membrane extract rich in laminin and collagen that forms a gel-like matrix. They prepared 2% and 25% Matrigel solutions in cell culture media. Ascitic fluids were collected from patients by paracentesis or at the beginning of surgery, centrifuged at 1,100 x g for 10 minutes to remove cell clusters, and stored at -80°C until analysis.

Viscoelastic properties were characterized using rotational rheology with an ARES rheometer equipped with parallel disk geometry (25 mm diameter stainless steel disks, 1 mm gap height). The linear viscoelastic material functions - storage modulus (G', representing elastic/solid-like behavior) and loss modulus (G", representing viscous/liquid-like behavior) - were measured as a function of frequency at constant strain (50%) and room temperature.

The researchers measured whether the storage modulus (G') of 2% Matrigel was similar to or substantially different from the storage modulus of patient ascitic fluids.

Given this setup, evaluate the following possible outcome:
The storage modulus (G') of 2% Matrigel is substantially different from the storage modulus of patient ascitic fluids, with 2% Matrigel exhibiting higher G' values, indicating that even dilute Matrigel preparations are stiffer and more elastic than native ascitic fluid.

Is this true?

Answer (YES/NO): NO